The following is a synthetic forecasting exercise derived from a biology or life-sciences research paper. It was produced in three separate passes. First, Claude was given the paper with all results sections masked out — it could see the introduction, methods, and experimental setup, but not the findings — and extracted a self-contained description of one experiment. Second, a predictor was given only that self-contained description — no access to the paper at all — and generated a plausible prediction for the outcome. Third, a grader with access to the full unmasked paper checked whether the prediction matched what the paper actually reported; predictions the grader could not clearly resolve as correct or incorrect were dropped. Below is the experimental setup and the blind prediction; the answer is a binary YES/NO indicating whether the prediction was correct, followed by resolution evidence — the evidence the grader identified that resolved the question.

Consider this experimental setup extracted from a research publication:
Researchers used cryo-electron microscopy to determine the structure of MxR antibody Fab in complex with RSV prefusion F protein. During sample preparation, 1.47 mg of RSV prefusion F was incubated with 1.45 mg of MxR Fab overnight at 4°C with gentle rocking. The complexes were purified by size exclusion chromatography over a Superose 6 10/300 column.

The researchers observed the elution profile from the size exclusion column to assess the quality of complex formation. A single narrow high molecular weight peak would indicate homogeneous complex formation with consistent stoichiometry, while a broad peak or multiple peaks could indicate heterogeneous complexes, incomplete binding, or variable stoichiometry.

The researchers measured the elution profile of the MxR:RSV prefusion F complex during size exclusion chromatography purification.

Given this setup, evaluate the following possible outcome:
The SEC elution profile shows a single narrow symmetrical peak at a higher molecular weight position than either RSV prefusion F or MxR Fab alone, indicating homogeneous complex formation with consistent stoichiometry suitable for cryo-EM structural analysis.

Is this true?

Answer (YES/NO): NO